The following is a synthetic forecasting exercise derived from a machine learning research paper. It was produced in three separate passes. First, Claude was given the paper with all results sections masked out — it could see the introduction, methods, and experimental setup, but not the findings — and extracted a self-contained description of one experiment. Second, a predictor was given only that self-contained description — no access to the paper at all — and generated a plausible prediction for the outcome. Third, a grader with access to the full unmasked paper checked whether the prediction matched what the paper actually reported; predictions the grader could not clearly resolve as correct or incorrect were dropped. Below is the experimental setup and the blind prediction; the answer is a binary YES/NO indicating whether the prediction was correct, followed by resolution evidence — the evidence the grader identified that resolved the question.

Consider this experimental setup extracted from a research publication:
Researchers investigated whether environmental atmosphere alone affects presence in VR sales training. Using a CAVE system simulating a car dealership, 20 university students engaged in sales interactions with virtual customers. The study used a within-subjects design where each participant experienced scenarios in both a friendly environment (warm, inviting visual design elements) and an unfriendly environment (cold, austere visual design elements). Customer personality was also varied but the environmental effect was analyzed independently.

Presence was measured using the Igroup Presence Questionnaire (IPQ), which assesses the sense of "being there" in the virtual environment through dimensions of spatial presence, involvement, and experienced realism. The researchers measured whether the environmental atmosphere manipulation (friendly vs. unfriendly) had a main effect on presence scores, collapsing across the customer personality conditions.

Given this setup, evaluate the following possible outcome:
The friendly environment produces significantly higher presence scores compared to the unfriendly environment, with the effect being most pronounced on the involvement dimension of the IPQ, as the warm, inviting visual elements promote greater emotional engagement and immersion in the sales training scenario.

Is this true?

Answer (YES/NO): NO